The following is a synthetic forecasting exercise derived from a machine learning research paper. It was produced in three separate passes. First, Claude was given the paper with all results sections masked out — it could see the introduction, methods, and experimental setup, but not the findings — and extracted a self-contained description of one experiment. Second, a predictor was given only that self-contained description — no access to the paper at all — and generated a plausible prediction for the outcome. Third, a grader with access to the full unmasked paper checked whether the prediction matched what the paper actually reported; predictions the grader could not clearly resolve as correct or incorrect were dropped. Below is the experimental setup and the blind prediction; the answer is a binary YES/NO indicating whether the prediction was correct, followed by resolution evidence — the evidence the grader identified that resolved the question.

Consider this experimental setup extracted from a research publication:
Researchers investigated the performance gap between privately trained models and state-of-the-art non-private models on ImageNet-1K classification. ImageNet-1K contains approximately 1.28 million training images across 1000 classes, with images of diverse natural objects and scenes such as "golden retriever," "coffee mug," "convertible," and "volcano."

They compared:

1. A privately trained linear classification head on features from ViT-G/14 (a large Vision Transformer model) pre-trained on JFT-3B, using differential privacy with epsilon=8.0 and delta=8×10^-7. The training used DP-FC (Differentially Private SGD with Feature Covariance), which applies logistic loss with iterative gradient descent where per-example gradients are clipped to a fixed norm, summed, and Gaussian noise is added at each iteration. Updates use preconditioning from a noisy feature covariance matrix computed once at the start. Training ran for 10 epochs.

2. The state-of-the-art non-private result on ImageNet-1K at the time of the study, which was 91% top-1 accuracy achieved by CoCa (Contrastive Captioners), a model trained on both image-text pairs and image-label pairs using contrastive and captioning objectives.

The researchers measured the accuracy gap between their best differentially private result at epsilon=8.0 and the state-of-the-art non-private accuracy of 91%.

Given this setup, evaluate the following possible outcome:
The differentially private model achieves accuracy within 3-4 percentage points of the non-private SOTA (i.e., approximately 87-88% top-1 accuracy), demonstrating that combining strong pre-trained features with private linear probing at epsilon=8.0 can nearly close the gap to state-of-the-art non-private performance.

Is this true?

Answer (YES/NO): YES